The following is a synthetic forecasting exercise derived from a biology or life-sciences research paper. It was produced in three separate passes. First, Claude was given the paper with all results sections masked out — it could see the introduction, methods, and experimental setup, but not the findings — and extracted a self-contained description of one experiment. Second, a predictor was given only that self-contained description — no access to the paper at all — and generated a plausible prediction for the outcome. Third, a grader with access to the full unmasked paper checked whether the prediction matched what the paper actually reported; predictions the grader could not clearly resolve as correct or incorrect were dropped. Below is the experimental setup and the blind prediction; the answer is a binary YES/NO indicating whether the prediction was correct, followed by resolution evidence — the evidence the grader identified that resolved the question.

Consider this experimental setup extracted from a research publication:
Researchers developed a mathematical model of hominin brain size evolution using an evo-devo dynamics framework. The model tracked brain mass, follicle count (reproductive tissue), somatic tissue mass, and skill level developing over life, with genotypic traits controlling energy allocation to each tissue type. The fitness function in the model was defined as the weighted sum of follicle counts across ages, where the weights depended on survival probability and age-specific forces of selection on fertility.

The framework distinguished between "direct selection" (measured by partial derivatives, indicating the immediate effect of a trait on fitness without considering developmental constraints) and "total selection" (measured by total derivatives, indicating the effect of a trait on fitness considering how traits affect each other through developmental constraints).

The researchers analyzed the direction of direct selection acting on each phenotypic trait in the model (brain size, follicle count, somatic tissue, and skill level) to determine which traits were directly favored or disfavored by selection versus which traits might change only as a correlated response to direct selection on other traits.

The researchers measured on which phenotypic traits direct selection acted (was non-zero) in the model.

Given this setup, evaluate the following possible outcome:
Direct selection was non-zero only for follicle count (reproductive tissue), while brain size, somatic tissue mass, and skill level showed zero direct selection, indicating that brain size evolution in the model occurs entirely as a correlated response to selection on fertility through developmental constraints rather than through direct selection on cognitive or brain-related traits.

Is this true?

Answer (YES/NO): YES